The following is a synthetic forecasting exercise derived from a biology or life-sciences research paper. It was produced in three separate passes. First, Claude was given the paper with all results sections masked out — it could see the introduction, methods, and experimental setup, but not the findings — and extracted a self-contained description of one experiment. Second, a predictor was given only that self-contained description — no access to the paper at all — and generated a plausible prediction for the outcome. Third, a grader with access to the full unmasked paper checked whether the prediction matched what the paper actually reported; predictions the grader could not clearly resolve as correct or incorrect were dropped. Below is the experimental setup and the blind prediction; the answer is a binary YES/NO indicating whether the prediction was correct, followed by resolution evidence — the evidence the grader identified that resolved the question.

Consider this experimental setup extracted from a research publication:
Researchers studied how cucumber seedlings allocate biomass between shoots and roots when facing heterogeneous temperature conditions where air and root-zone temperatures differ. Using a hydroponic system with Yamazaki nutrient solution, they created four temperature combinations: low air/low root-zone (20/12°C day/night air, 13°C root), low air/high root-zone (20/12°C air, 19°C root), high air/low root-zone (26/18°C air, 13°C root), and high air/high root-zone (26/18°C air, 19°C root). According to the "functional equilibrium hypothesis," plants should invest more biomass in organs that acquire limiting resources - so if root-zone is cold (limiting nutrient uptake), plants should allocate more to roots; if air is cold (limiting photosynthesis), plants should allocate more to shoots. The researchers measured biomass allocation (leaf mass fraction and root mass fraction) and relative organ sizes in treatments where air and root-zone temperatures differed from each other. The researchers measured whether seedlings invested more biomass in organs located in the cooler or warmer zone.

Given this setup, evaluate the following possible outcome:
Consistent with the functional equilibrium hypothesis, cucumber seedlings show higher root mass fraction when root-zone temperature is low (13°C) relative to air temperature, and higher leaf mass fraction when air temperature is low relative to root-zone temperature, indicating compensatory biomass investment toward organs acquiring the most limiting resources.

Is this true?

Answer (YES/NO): NO